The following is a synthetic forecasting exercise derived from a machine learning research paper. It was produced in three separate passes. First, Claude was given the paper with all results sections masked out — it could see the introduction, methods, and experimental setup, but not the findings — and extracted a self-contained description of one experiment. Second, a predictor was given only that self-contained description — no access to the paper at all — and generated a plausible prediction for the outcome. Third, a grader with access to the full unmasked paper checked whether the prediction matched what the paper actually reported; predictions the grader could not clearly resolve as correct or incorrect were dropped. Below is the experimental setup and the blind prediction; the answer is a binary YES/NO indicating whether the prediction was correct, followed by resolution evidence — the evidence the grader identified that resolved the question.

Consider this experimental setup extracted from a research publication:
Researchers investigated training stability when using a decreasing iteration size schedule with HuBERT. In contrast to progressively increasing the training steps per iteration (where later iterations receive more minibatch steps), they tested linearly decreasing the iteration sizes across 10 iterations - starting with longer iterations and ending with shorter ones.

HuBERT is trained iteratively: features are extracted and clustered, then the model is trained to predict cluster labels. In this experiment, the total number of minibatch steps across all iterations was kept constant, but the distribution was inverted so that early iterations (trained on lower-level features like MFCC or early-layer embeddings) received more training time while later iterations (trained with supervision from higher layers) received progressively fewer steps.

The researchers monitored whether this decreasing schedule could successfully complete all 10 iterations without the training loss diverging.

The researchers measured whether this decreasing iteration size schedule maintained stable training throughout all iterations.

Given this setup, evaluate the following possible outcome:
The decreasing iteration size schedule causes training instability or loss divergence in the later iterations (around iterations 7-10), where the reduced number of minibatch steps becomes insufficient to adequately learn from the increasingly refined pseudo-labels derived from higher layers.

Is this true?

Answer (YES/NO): NO